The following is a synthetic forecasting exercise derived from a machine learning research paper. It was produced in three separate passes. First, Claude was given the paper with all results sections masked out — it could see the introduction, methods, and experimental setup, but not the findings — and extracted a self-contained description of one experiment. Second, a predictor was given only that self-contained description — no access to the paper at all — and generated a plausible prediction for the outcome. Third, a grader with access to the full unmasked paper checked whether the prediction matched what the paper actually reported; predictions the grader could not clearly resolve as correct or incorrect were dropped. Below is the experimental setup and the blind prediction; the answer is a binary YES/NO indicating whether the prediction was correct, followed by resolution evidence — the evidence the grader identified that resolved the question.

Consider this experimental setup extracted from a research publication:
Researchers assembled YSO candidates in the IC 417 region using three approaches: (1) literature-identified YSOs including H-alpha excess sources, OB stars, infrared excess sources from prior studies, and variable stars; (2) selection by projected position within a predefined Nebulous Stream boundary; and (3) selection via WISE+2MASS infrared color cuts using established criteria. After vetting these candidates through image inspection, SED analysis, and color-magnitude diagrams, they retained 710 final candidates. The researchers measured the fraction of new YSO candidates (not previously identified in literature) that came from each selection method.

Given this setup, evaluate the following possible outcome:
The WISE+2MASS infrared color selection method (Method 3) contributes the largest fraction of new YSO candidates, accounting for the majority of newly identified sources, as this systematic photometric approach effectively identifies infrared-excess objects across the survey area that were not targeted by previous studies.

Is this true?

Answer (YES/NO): NO